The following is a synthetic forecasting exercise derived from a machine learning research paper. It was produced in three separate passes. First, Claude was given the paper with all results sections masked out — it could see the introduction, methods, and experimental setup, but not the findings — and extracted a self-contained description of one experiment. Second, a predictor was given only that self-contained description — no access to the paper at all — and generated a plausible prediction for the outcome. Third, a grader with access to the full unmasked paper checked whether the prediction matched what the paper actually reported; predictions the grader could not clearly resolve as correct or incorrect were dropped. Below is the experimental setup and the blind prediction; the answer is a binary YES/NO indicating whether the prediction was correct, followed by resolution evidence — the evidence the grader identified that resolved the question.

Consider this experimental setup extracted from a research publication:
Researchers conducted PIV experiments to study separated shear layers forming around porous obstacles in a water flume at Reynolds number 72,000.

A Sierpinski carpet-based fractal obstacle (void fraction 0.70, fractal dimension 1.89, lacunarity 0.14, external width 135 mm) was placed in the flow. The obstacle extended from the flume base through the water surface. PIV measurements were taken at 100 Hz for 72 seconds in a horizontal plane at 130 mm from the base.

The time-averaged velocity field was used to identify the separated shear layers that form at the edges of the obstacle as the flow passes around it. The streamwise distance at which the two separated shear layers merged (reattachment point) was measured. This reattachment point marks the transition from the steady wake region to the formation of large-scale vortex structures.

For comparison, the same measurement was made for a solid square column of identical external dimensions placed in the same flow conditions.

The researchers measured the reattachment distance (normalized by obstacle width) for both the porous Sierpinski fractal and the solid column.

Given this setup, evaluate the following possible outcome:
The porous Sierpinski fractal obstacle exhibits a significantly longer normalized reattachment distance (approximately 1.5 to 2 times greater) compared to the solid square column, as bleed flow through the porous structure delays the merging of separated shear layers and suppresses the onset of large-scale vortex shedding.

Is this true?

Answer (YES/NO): NO